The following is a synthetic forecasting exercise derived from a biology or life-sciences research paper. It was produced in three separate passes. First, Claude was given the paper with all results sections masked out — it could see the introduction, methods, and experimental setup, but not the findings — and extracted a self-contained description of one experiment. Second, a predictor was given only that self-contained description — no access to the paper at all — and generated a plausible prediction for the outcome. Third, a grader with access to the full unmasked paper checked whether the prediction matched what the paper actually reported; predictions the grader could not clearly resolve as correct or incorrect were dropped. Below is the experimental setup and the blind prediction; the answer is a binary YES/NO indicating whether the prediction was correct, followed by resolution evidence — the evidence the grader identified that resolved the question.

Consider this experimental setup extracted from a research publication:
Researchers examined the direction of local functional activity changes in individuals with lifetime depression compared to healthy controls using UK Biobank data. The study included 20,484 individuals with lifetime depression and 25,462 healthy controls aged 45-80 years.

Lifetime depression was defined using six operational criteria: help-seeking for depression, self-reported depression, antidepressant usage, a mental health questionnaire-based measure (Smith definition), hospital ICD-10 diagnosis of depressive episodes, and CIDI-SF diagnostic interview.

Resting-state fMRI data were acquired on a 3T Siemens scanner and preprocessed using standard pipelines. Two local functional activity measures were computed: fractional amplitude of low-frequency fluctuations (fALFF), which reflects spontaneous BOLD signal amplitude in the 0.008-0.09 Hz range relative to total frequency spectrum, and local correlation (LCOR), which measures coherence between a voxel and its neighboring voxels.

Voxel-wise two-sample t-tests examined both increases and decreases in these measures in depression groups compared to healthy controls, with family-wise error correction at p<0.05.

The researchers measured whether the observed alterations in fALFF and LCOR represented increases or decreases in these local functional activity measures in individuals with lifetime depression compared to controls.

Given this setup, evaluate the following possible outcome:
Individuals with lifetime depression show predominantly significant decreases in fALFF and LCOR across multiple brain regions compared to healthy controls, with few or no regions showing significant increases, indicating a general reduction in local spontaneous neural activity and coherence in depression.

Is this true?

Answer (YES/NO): YES